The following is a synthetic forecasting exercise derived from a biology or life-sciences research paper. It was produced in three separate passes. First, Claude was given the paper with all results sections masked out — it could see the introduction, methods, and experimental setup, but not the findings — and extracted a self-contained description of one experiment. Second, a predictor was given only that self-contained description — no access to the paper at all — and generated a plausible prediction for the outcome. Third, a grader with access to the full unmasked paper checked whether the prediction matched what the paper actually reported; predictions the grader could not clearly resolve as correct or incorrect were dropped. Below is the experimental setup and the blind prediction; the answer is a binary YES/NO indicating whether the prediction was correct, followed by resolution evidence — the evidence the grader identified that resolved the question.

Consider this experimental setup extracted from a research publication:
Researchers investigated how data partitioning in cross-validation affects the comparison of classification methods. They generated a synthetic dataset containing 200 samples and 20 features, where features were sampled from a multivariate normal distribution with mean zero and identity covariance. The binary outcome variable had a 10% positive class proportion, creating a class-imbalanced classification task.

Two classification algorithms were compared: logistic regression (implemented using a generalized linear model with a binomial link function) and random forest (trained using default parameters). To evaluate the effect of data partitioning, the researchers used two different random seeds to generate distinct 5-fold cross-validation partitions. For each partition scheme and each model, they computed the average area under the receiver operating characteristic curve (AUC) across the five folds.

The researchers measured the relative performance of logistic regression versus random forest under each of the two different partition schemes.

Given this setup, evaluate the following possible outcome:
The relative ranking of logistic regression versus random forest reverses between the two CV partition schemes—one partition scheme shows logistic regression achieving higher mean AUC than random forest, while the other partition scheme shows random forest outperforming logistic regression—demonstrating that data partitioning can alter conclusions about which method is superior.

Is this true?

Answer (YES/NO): YES